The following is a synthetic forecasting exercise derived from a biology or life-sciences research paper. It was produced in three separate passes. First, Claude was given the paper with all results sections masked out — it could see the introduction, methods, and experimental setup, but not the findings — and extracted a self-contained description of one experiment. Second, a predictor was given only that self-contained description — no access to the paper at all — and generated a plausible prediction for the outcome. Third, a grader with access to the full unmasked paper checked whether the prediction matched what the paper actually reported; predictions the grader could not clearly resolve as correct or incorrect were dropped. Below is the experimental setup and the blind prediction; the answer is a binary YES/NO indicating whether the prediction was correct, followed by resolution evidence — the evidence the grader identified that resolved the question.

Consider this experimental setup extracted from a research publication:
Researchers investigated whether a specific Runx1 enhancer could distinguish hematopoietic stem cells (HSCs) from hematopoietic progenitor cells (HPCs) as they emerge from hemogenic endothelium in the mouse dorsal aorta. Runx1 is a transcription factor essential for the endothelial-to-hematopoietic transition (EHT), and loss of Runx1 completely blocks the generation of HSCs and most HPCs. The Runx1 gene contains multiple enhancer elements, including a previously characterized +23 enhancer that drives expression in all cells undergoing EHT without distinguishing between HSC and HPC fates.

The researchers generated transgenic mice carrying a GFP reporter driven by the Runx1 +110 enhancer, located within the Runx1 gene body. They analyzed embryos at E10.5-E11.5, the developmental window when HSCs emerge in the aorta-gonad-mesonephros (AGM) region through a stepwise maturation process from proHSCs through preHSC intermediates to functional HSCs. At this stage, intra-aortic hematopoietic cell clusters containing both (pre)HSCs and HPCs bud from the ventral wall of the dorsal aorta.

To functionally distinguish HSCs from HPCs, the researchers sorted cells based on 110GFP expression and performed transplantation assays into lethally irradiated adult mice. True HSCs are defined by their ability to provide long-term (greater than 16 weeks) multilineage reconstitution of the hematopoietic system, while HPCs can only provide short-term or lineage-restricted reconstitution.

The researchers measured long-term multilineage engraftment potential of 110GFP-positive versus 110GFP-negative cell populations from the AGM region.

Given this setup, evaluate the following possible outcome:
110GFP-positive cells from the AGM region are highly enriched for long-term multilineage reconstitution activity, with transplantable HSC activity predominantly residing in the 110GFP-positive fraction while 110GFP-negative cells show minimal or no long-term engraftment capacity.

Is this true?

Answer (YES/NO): NO